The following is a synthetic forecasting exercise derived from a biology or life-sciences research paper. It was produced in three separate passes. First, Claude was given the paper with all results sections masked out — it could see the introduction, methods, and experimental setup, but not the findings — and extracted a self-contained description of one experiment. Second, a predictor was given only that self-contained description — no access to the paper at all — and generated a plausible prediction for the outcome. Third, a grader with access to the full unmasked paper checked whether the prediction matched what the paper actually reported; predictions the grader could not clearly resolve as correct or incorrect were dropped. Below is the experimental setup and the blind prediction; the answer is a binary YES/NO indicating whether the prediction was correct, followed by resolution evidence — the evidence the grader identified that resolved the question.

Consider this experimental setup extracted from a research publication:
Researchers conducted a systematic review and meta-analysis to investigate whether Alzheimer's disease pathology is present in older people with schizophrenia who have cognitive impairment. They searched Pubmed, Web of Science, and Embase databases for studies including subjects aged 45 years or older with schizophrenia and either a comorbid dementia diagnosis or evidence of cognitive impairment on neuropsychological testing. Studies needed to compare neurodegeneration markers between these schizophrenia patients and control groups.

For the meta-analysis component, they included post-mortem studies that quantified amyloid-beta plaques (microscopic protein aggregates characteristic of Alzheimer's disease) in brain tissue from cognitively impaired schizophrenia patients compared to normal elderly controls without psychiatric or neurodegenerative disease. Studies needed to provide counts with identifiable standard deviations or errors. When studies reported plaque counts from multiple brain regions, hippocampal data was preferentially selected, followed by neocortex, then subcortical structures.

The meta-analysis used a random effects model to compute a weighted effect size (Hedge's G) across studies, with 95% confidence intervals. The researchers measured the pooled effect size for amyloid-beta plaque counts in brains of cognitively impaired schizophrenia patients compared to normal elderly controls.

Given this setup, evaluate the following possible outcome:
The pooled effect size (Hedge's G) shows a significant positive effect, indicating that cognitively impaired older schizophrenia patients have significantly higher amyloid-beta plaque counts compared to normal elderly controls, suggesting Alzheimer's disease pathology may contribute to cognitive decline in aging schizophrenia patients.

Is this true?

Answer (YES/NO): NO